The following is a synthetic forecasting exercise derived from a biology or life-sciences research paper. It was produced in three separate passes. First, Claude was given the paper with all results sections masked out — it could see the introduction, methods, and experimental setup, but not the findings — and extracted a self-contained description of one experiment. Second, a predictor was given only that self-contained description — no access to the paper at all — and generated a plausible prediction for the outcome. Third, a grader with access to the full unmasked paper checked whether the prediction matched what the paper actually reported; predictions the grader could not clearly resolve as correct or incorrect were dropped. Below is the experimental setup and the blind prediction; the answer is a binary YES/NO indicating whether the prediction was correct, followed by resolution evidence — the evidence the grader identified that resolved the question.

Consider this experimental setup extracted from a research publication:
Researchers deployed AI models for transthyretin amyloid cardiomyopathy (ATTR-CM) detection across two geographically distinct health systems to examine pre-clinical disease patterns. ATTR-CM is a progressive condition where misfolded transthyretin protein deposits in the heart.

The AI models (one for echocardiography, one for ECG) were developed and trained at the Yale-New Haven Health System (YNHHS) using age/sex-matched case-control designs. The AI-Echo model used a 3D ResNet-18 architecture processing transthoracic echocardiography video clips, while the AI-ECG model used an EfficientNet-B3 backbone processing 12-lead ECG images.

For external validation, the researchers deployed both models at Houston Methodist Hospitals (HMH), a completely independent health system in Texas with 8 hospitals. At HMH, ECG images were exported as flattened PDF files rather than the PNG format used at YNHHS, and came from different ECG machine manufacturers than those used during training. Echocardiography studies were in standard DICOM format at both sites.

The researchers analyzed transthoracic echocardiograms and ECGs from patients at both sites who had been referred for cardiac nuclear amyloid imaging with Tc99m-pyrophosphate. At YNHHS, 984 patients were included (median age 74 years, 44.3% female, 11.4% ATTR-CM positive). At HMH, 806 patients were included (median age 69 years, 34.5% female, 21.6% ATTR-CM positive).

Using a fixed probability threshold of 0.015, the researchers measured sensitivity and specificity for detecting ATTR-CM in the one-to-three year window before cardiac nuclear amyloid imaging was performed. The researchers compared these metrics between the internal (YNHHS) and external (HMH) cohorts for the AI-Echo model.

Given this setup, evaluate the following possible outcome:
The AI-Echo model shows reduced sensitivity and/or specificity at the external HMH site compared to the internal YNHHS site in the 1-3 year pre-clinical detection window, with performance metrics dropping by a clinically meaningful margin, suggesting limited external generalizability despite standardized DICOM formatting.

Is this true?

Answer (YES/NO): NO